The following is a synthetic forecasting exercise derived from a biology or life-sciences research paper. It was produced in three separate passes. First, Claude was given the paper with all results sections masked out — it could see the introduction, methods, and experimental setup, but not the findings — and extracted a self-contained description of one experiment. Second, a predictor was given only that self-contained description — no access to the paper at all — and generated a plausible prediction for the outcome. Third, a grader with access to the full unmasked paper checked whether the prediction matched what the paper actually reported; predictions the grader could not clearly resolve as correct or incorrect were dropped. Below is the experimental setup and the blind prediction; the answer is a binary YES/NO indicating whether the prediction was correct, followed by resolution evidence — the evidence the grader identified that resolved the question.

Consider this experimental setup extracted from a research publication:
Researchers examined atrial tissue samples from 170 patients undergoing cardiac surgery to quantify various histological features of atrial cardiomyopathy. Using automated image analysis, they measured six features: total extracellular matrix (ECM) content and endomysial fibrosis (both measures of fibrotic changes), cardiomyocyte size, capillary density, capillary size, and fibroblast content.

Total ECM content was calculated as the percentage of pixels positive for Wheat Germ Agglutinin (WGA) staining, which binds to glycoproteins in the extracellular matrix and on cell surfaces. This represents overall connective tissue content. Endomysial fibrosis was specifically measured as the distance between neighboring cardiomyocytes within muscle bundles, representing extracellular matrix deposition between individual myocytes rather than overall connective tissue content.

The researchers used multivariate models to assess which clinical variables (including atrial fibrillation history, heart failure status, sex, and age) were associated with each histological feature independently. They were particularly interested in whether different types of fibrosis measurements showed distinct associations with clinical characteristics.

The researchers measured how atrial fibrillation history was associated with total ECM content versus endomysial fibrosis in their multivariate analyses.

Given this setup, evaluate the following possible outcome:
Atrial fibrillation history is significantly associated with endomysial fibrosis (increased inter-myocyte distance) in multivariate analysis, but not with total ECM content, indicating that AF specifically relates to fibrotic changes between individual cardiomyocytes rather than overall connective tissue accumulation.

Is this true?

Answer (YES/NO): YES